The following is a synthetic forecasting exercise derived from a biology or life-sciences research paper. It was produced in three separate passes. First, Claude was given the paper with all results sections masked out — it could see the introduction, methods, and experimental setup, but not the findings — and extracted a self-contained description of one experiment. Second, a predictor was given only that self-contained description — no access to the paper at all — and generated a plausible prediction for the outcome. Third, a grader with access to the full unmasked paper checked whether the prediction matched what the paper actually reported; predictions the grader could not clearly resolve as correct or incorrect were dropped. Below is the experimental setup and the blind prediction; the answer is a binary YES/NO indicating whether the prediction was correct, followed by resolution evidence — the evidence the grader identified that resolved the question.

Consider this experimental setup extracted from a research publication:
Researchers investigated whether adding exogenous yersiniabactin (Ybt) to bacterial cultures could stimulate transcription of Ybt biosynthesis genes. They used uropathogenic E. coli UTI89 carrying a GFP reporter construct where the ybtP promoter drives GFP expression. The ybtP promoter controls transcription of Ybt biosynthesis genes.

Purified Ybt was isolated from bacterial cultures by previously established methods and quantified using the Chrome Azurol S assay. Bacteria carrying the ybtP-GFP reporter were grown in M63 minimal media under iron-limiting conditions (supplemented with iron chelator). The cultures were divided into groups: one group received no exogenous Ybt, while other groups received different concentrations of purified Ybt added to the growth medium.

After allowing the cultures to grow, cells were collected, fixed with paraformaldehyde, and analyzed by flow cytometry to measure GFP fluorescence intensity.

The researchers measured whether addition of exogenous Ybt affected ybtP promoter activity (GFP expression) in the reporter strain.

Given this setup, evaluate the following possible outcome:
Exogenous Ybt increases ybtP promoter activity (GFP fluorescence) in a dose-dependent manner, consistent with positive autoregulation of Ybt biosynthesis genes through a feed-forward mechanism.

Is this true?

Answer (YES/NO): NO